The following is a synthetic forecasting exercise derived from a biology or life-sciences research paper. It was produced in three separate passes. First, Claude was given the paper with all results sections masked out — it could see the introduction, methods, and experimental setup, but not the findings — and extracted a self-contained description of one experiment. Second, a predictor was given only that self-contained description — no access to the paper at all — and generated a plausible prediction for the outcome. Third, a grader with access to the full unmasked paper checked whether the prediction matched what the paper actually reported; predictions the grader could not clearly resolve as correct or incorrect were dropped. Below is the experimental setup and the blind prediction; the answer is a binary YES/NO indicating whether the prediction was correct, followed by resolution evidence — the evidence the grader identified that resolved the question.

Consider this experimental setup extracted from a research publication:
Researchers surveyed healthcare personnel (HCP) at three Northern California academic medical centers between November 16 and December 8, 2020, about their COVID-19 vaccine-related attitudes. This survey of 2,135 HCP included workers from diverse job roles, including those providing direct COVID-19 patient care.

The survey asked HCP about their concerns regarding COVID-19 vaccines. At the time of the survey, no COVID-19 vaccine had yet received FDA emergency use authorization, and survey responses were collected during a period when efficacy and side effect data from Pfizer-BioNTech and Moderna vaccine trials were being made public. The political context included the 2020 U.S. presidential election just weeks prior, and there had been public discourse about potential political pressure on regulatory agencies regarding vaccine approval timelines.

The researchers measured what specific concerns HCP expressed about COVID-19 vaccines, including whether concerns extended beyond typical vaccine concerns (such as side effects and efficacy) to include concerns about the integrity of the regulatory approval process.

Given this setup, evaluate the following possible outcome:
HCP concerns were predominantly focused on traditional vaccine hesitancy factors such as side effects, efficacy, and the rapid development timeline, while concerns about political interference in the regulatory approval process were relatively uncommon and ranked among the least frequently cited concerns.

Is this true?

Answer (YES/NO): NO